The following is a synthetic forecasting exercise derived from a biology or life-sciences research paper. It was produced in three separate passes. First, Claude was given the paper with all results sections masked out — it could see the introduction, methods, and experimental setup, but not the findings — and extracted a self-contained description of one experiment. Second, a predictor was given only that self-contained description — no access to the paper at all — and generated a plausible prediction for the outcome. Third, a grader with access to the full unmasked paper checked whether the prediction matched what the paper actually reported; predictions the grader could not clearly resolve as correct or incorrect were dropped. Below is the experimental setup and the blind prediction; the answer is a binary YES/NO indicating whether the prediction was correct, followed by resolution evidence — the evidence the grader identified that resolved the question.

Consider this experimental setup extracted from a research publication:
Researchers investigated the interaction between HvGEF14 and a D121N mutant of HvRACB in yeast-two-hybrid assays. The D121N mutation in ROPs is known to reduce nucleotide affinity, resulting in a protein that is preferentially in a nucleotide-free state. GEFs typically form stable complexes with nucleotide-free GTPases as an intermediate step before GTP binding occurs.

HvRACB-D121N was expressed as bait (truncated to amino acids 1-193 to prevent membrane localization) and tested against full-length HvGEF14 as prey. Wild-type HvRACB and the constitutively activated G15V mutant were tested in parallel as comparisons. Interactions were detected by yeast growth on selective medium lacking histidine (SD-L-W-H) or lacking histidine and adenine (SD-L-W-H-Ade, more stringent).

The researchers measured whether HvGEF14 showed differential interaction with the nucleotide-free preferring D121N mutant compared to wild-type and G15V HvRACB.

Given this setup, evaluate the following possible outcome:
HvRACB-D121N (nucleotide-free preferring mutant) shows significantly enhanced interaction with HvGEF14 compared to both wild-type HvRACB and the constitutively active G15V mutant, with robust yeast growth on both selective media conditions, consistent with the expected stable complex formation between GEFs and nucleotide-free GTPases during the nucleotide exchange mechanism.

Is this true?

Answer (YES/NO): NO